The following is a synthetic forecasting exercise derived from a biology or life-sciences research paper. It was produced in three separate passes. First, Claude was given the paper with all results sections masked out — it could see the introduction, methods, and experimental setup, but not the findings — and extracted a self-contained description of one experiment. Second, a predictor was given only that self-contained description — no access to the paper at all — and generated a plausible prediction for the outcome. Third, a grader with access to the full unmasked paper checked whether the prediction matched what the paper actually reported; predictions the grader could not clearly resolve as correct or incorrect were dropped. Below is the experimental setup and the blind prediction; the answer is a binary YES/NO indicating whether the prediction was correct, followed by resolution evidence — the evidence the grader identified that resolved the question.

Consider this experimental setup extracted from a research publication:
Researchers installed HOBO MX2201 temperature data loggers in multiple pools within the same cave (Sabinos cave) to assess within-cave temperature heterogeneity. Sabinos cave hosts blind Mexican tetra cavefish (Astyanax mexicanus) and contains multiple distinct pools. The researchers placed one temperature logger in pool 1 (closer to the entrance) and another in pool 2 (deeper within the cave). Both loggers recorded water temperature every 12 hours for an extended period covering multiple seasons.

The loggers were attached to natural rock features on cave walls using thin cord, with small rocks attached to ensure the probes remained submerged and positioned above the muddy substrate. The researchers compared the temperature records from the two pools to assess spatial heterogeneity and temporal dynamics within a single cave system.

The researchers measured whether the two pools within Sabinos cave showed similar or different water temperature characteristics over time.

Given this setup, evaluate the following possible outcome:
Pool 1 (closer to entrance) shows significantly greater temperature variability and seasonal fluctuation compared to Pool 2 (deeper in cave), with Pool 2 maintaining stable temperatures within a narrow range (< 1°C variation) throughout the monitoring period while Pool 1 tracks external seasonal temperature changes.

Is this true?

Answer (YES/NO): YES